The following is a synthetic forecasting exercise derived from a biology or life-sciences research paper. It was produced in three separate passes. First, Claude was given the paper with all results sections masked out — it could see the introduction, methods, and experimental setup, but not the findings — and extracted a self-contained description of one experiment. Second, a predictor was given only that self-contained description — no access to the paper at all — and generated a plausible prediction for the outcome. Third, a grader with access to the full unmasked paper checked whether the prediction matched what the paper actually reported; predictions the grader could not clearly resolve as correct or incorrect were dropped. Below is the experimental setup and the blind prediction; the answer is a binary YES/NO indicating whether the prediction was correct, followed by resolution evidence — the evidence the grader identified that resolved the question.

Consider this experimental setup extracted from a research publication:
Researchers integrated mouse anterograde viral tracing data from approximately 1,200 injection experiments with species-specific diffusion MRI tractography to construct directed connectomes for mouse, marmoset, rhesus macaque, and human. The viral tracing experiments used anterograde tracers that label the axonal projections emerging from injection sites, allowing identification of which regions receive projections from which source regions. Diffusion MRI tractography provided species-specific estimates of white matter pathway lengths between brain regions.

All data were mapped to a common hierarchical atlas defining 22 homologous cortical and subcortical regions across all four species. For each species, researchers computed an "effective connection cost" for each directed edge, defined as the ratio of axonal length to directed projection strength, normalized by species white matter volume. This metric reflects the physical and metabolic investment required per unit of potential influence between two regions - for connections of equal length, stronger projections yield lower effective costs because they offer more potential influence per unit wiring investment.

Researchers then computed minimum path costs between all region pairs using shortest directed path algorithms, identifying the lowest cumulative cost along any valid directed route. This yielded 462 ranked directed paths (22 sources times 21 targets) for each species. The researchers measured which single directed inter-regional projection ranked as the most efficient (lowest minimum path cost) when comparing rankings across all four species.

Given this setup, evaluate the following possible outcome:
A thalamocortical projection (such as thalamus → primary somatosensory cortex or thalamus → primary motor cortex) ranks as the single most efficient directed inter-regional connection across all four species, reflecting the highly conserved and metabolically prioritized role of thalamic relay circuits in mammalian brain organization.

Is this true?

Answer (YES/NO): NO